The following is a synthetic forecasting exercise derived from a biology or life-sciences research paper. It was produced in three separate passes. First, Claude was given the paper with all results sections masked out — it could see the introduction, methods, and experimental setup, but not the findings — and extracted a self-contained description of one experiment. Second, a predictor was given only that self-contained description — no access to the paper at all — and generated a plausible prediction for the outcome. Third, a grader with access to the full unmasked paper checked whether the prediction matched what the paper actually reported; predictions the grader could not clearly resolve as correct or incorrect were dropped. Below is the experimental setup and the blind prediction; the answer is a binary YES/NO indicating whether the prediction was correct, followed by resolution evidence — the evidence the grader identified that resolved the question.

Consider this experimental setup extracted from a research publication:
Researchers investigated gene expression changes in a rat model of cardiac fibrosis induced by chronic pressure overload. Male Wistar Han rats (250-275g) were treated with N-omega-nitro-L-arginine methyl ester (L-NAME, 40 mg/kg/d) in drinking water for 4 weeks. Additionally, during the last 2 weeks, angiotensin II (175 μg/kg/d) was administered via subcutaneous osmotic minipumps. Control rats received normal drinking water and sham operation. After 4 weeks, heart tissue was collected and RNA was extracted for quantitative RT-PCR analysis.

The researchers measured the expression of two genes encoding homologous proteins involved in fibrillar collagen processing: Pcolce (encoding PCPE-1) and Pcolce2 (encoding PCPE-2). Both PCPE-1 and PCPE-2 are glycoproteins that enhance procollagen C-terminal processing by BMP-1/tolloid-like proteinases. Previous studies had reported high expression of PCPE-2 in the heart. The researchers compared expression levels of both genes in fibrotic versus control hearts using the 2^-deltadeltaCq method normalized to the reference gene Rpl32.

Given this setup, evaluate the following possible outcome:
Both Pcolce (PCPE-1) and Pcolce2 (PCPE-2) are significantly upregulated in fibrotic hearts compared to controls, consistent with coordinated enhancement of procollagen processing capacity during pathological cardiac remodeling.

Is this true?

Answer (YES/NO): NO